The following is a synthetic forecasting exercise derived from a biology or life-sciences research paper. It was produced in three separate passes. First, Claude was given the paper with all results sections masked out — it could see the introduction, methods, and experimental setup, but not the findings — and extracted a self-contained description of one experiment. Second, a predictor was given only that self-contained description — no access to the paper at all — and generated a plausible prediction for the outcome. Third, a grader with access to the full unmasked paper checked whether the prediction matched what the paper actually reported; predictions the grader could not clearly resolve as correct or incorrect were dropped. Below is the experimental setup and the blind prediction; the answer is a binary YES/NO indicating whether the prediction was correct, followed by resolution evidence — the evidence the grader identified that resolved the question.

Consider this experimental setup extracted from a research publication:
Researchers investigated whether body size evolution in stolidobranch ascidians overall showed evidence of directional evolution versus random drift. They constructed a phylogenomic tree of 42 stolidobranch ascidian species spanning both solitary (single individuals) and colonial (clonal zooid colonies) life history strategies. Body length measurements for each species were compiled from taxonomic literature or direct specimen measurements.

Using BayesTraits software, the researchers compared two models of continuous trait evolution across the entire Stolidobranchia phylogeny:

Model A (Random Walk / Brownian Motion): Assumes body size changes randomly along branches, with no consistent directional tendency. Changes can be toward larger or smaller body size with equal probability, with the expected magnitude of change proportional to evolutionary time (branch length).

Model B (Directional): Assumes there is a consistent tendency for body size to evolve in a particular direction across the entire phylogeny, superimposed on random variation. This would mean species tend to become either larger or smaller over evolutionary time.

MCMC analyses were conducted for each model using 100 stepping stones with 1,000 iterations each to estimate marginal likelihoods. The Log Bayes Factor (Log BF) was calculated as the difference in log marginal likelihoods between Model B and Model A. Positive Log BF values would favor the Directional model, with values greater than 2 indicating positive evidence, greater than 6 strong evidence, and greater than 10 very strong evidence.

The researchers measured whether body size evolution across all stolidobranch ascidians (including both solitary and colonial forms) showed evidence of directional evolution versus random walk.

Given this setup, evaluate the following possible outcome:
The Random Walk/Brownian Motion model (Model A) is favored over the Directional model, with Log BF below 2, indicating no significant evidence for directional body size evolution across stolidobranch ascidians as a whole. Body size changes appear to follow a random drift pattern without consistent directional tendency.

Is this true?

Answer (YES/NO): YES